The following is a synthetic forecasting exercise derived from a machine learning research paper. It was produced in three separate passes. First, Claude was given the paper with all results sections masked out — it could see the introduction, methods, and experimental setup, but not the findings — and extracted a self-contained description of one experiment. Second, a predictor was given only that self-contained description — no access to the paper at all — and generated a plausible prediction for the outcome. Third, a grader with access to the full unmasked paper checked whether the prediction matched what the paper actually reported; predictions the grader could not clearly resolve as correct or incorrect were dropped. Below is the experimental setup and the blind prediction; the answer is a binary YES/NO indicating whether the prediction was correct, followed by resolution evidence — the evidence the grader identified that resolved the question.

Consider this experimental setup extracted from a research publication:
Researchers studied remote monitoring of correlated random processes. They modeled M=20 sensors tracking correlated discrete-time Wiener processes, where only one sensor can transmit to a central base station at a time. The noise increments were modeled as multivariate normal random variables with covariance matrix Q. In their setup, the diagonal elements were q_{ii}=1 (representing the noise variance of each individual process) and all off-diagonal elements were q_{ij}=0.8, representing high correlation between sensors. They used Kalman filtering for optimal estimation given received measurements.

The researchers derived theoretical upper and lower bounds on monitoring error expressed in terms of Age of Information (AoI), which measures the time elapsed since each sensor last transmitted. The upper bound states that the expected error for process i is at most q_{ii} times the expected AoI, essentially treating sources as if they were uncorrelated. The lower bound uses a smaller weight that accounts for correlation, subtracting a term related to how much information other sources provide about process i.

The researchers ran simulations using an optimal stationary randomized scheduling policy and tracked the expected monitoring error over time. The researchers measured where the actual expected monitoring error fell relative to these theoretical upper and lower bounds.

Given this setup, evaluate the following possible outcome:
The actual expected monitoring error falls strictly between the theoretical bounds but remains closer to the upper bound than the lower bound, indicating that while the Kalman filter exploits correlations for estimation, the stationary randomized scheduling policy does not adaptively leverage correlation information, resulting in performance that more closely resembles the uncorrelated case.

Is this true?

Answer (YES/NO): NO